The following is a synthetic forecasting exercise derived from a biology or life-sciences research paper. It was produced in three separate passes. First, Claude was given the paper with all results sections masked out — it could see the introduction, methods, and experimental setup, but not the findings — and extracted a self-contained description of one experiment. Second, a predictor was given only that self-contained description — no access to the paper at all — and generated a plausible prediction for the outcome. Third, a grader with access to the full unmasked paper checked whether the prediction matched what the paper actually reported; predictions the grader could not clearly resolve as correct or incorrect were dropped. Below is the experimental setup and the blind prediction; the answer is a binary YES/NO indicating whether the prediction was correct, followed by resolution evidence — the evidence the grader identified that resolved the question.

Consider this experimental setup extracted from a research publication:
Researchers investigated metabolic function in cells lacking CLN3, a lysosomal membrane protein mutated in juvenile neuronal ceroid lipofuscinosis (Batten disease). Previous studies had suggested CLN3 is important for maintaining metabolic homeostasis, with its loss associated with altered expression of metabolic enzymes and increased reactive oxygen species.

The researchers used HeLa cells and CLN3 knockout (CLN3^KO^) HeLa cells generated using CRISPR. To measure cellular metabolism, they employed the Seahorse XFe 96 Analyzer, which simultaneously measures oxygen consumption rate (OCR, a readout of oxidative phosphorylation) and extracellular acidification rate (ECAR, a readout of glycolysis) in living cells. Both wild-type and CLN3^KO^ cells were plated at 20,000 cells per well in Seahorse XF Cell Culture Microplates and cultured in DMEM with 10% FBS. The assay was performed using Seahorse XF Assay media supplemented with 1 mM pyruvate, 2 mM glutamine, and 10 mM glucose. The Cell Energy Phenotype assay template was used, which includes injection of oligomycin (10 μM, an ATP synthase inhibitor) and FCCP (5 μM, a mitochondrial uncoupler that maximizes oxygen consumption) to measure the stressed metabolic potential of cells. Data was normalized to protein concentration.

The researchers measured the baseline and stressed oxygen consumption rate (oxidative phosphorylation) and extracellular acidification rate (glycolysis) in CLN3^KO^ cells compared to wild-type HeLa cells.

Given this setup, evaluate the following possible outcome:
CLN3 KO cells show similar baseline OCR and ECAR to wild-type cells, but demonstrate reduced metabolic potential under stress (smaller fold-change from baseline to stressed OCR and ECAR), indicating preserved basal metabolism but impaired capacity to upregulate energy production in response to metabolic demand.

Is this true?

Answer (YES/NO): NO